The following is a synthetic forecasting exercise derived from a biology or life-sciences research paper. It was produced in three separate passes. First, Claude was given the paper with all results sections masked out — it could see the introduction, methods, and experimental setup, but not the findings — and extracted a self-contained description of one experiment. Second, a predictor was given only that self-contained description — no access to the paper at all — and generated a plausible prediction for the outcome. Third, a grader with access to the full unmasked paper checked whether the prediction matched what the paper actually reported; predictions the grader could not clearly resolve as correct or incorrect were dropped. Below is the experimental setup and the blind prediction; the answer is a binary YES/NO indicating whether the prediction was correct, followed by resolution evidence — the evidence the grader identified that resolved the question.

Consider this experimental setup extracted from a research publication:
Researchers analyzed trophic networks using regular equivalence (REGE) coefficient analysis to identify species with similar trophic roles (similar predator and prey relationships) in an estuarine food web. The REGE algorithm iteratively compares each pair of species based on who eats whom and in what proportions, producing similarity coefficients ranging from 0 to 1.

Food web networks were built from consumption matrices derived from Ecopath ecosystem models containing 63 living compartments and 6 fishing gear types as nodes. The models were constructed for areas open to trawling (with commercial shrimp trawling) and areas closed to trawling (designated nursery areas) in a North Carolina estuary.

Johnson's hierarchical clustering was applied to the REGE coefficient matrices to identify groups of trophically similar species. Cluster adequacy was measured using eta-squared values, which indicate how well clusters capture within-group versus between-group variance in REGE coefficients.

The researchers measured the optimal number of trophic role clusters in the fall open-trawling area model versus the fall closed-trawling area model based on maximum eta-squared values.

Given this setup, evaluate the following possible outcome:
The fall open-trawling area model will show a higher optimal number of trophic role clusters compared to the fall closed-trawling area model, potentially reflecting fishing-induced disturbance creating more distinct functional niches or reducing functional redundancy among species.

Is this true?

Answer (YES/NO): NO